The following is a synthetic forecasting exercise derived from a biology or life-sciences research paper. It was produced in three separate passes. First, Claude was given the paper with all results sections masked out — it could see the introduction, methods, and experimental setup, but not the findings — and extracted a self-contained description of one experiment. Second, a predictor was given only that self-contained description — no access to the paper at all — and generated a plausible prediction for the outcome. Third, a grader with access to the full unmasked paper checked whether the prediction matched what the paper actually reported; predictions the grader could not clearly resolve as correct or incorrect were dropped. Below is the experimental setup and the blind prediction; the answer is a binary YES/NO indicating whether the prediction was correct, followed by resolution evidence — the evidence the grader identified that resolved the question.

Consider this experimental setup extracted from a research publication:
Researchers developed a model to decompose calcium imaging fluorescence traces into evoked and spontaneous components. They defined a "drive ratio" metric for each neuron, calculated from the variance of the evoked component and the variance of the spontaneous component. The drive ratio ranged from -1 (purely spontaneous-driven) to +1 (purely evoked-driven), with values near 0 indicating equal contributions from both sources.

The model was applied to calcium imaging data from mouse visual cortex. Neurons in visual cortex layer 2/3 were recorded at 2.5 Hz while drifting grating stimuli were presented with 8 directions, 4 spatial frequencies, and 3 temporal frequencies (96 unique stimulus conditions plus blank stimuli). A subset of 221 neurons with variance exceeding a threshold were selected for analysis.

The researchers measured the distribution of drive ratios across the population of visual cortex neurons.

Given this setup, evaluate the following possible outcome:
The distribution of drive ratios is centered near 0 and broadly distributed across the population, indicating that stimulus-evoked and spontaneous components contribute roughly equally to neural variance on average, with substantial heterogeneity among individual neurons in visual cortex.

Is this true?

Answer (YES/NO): NO